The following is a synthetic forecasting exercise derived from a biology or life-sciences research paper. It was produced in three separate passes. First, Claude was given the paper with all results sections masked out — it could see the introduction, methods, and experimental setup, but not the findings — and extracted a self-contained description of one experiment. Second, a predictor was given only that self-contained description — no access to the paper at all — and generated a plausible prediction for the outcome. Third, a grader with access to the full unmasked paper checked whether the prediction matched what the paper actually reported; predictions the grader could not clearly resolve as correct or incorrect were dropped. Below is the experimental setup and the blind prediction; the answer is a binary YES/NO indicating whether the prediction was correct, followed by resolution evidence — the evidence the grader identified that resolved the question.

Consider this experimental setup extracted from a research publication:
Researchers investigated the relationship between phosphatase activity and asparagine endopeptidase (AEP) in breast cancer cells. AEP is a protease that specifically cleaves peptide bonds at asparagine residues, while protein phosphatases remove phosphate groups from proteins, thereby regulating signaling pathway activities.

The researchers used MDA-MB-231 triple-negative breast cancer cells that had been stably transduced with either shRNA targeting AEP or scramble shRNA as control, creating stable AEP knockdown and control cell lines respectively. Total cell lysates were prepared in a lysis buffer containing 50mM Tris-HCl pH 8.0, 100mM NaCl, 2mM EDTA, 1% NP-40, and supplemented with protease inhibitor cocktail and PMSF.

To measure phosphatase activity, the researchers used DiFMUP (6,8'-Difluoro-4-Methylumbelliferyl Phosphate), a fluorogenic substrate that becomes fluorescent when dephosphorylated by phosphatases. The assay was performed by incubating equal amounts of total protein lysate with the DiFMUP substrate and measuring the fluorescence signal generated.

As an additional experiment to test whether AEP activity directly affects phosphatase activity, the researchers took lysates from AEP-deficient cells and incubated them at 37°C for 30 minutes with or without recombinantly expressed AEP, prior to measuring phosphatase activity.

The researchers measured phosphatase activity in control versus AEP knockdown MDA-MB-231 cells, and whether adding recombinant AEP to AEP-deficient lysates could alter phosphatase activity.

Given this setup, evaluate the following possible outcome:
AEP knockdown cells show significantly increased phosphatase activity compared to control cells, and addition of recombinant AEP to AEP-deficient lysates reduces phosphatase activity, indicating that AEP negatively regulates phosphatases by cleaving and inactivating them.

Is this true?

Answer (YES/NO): YES